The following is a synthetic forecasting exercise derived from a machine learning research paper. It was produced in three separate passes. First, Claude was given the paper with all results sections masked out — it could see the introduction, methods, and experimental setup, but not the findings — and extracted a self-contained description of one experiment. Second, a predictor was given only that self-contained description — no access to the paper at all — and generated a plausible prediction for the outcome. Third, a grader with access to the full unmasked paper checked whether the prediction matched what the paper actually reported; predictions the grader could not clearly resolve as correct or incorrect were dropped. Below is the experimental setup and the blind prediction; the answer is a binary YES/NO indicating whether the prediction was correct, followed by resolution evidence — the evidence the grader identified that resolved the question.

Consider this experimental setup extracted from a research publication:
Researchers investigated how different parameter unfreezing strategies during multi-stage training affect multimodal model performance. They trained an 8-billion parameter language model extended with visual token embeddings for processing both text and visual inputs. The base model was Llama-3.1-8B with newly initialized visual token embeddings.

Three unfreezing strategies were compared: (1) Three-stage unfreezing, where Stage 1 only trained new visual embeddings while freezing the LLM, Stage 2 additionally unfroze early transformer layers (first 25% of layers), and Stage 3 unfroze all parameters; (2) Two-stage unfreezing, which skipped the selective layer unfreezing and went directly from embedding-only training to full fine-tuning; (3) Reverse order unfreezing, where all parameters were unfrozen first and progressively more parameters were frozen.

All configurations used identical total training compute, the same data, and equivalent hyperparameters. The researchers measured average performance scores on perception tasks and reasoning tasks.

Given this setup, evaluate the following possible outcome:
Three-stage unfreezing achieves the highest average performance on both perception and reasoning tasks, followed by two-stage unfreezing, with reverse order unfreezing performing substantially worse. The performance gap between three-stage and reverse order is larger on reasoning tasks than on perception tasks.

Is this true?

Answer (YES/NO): NO